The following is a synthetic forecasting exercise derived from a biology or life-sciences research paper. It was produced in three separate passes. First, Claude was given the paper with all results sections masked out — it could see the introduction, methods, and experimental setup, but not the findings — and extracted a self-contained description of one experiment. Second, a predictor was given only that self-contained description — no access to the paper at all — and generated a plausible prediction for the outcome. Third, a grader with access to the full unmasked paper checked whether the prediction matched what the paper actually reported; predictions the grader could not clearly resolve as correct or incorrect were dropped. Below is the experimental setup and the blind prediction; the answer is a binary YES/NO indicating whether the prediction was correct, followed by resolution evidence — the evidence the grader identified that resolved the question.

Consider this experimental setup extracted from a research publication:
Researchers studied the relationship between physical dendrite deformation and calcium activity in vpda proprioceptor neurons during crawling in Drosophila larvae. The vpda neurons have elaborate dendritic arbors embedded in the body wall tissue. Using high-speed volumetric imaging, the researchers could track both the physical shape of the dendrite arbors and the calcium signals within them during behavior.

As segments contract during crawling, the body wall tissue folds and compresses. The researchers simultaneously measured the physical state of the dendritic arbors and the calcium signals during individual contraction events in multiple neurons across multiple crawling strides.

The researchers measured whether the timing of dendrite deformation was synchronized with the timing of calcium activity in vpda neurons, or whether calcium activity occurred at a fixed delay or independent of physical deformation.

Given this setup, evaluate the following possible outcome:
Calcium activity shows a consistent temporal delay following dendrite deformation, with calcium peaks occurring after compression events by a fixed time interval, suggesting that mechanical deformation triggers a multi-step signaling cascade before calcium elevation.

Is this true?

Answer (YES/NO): NO